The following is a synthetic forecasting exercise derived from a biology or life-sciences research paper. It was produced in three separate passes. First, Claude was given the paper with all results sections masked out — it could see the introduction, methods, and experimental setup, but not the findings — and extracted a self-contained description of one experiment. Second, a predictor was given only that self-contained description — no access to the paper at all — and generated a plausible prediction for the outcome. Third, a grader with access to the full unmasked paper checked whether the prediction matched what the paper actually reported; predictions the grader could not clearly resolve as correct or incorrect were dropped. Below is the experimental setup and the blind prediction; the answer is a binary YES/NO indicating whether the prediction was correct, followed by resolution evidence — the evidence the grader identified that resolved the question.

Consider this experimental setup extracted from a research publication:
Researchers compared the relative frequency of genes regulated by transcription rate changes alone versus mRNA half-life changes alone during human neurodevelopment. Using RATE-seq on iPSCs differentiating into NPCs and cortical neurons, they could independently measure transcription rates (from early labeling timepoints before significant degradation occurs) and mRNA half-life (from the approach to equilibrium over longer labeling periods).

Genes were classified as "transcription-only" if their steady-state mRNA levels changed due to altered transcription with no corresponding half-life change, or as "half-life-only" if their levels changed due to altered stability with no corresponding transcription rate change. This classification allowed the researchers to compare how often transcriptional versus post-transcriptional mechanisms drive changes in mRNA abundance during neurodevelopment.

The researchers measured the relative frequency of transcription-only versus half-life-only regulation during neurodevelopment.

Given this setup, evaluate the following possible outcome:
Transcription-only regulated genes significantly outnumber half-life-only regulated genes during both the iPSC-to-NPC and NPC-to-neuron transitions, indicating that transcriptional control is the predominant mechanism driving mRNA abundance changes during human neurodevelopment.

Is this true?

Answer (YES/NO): NO